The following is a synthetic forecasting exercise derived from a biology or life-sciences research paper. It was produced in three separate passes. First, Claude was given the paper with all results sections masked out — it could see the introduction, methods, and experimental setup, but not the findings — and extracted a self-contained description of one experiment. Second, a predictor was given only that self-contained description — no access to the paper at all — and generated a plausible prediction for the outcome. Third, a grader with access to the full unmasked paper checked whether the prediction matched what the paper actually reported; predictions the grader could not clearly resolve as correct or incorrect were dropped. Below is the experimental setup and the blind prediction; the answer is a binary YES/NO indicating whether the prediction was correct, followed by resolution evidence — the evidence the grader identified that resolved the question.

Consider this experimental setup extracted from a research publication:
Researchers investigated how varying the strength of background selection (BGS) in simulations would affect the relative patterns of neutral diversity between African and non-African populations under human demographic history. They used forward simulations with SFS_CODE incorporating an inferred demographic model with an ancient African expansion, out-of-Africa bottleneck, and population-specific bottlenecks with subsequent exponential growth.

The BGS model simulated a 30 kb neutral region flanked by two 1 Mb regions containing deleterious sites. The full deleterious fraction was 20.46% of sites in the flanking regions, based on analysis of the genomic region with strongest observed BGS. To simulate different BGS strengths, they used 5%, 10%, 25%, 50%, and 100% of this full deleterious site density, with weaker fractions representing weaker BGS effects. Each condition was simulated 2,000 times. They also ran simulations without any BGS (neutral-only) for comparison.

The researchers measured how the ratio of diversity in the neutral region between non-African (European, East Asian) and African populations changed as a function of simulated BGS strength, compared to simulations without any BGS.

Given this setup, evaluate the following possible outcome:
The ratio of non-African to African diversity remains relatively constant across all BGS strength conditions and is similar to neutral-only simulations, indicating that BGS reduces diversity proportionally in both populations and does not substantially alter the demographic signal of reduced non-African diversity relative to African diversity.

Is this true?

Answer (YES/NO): NO